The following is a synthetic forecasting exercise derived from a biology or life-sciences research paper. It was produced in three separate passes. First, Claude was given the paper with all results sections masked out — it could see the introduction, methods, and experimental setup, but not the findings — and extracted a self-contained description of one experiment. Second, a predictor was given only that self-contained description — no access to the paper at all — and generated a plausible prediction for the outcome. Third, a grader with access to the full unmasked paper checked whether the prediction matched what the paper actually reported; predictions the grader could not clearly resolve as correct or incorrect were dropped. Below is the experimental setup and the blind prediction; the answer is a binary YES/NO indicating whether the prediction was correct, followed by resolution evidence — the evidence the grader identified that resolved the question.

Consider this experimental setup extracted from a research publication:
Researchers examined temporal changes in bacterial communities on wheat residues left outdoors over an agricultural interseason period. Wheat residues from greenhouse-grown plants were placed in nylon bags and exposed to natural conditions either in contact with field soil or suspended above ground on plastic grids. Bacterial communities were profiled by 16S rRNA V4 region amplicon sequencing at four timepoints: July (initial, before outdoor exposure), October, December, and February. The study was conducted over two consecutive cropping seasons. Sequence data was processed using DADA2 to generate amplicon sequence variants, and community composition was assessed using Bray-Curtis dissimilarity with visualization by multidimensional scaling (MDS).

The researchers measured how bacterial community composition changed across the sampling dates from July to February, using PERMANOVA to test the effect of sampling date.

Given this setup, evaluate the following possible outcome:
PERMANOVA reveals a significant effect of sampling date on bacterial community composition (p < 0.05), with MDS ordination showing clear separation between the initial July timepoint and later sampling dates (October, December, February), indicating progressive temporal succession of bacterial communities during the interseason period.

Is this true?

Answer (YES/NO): YES